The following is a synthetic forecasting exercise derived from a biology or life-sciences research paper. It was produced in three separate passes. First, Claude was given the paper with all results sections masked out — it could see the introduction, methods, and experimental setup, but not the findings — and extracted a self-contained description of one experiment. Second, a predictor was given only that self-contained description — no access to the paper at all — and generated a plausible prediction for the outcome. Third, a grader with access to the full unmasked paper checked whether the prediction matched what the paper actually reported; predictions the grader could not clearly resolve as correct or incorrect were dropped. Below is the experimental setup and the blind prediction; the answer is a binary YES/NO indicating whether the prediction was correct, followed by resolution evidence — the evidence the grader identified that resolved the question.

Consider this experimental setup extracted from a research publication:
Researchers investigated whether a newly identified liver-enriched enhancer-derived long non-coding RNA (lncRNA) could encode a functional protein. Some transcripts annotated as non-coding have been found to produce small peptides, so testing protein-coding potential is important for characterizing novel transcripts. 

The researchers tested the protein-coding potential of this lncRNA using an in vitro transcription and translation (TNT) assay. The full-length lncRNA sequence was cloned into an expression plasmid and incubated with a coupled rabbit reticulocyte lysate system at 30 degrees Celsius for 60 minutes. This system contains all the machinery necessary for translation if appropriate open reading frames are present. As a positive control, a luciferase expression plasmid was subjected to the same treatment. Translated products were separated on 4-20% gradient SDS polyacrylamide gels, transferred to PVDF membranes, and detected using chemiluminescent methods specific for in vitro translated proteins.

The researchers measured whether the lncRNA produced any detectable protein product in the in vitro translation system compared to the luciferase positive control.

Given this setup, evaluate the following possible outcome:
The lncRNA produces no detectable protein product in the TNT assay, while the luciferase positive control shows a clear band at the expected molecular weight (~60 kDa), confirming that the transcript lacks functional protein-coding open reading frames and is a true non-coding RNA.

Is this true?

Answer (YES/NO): YES